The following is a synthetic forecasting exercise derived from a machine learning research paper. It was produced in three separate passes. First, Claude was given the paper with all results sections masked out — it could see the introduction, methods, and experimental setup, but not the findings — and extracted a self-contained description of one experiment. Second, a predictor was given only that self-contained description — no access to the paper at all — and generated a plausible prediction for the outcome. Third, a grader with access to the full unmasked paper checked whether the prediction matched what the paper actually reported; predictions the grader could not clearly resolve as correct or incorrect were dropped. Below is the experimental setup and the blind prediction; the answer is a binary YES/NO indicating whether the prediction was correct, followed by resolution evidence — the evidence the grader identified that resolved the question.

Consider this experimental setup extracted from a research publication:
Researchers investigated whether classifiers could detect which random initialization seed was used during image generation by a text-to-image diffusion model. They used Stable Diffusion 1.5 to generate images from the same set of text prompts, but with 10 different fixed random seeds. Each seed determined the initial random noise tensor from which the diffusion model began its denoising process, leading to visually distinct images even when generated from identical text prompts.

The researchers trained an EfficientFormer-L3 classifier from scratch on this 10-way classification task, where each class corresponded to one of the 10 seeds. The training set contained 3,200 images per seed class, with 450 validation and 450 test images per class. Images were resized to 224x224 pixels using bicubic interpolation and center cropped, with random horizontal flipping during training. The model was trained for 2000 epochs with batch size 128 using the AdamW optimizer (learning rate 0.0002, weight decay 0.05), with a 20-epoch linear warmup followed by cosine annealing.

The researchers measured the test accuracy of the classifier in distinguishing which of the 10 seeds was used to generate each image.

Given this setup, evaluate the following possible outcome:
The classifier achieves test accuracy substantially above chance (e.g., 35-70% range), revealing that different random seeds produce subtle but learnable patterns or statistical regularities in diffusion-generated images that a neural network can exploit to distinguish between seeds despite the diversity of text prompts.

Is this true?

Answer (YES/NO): NO